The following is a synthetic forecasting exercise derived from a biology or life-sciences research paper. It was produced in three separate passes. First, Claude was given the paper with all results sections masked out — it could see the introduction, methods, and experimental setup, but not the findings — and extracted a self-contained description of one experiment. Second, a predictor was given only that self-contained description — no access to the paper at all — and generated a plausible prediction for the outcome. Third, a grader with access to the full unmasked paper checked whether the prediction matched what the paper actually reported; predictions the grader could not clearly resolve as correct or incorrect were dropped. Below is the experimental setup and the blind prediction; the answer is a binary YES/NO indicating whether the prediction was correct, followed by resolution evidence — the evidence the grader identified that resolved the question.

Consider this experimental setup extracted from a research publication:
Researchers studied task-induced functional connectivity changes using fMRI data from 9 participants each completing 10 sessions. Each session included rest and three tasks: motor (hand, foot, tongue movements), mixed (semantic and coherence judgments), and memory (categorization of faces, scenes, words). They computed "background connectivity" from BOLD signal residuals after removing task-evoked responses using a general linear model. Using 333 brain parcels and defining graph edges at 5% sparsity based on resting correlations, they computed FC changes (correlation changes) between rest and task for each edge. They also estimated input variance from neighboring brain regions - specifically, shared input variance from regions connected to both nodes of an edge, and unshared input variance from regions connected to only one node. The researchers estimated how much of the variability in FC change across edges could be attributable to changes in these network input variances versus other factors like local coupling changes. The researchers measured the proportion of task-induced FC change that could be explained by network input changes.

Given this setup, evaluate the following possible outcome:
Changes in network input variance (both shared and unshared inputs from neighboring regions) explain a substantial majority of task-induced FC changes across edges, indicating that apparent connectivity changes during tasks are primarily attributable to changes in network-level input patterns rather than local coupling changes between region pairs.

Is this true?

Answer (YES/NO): NO